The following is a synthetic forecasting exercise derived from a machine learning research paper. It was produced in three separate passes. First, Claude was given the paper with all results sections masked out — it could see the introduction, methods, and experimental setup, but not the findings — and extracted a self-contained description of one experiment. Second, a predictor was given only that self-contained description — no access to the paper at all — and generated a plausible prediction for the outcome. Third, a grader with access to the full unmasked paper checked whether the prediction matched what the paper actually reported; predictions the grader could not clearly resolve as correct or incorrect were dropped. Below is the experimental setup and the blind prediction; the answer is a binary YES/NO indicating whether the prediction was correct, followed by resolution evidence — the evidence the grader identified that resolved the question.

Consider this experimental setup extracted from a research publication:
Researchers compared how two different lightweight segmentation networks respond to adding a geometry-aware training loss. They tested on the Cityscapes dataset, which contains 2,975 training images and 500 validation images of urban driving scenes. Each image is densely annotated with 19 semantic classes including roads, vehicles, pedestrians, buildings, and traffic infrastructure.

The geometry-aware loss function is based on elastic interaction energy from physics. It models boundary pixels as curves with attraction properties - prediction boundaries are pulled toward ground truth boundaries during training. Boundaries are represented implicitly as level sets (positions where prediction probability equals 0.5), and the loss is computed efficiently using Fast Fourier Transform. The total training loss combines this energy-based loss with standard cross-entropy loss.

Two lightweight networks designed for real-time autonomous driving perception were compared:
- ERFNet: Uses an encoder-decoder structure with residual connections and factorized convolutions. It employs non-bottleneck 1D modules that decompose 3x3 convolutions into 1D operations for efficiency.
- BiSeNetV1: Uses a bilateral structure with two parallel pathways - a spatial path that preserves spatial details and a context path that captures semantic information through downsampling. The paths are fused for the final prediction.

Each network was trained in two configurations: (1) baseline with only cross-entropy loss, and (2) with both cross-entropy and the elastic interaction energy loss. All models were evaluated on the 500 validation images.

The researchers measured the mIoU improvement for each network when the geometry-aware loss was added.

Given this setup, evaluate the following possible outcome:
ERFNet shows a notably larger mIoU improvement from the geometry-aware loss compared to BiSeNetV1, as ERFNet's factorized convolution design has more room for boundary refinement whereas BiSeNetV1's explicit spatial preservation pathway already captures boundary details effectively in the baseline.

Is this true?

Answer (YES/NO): YES